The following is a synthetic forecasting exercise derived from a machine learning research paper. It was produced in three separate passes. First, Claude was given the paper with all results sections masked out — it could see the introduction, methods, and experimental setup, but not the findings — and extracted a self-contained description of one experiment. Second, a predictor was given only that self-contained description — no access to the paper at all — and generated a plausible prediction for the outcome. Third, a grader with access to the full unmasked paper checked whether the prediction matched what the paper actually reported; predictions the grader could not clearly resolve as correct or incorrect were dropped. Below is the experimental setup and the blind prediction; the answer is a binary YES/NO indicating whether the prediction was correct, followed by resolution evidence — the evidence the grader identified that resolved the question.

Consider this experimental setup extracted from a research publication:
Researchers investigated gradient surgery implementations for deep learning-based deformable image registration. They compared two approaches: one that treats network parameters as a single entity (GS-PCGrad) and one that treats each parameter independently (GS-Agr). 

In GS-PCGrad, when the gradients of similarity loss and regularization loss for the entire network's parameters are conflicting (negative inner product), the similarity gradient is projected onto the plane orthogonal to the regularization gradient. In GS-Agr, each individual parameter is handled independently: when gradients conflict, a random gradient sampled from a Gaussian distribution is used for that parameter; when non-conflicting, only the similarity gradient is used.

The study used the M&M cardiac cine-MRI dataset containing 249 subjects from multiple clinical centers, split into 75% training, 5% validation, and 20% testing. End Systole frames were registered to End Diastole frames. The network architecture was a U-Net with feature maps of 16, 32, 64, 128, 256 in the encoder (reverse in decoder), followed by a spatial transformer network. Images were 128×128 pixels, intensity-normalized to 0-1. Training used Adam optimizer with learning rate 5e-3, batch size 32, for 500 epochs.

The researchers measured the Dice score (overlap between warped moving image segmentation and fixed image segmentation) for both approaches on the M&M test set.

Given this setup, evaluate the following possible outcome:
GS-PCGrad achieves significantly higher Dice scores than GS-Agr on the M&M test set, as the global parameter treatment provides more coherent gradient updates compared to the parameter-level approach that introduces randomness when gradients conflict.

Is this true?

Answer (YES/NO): YES